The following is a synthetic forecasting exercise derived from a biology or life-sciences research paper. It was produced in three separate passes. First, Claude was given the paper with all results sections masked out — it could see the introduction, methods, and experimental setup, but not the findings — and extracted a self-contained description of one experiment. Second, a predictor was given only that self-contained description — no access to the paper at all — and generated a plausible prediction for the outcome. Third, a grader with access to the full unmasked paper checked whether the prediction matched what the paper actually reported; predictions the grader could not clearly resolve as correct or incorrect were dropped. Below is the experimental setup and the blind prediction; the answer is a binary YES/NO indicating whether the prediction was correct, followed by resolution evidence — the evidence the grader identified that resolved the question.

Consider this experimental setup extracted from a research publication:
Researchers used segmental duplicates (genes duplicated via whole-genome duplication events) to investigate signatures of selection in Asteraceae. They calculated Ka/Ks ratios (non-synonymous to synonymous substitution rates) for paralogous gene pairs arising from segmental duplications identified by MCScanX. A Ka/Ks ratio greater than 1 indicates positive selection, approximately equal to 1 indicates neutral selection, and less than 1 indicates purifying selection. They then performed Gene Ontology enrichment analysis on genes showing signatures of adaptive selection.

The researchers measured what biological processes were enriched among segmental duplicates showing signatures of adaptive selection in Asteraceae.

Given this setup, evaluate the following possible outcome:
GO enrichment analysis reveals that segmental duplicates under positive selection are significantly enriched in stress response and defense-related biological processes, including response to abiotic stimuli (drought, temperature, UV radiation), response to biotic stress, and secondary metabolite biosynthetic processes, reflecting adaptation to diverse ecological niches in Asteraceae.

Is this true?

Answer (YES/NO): NO